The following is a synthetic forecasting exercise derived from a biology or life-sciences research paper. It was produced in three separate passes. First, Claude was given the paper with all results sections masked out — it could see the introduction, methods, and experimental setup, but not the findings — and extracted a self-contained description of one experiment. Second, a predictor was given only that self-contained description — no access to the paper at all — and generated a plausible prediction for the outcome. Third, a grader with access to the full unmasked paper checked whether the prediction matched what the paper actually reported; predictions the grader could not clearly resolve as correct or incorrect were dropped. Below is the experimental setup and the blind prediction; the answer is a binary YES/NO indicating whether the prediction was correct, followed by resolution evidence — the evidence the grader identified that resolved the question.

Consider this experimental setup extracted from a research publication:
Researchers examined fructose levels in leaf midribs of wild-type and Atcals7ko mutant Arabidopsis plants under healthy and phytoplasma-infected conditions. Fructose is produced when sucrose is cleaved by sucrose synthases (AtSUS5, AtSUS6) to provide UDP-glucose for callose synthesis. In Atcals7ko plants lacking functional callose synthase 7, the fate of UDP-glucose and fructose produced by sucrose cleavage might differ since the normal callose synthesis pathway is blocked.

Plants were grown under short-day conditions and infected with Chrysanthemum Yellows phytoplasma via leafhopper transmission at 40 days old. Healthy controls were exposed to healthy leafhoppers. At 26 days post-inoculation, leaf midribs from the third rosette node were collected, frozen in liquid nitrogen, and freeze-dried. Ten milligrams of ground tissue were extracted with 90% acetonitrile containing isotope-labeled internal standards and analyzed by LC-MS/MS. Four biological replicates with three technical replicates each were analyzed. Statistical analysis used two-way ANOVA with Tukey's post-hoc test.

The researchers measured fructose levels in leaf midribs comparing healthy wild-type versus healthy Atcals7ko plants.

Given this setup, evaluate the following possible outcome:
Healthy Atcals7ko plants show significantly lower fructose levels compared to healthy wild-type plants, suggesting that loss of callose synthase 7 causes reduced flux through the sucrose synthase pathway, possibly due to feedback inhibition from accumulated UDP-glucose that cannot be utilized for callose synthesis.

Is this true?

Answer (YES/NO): NO